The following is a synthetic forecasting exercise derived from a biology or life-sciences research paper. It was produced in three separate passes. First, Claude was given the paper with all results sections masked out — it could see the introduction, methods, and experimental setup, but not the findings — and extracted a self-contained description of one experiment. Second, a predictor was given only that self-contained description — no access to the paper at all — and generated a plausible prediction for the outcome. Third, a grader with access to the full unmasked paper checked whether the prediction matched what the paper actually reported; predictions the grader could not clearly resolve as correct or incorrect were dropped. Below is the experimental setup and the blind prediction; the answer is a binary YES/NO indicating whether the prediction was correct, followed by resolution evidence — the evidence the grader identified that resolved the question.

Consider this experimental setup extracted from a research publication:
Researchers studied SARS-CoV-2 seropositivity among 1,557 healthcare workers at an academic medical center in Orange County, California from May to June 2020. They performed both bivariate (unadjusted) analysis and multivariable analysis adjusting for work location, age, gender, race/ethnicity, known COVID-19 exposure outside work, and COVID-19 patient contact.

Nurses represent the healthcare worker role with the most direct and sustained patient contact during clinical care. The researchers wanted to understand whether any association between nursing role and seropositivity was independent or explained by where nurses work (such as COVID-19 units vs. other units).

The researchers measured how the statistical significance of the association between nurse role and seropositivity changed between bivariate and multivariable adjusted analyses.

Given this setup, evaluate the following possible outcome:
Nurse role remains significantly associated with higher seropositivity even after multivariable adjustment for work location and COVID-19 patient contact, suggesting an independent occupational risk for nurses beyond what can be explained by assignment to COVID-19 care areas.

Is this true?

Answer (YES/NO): NO